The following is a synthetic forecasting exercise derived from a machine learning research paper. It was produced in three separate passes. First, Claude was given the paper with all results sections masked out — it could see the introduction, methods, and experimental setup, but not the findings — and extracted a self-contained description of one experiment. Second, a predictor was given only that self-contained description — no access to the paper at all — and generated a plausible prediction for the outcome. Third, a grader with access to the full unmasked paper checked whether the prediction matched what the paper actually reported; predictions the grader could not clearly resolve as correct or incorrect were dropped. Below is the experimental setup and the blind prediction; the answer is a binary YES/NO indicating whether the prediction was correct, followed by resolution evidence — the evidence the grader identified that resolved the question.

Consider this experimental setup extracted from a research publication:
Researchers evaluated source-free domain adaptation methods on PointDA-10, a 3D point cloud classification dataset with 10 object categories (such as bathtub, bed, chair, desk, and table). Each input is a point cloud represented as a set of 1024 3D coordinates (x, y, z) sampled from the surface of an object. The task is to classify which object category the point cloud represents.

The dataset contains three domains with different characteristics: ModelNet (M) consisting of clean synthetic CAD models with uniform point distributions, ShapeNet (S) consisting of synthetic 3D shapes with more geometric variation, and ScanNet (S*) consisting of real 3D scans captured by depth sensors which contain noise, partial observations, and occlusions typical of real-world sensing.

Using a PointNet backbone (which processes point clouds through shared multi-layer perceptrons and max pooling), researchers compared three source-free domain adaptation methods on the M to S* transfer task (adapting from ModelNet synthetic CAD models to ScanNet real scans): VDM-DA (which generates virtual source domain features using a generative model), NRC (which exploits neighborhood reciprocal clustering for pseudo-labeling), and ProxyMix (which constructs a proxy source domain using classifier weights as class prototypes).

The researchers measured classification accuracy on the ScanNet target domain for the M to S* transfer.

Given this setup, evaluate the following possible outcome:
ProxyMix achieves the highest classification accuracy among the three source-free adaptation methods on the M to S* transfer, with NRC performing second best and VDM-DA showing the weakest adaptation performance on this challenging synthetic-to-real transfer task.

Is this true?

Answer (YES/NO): NO